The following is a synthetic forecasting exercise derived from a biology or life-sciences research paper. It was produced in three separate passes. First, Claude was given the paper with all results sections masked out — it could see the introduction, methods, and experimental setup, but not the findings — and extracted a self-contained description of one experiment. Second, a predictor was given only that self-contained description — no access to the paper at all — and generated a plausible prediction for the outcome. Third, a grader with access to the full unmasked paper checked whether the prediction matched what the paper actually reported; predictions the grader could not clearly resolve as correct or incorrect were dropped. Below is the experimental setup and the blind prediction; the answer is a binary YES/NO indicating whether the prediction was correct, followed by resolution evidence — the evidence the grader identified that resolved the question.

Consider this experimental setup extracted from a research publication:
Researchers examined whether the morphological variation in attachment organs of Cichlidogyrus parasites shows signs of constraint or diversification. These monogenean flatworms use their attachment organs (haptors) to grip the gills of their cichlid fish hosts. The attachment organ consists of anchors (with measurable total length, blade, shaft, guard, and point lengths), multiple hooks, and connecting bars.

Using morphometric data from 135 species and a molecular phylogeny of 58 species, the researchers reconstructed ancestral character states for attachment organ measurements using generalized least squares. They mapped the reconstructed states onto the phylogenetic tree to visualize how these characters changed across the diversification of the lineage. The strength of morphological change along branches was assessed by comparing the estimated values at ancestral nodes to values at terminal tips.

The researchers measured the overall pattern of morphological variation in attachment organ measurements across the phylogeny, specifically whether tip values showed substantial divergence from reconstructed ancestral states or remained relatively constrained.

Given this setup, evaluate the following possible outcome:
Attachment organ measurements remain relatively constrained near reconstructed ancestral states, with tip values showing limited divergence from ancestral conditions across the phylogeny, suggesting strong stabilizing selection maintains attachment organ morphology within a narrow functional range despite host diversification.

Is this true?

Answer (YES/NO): NO